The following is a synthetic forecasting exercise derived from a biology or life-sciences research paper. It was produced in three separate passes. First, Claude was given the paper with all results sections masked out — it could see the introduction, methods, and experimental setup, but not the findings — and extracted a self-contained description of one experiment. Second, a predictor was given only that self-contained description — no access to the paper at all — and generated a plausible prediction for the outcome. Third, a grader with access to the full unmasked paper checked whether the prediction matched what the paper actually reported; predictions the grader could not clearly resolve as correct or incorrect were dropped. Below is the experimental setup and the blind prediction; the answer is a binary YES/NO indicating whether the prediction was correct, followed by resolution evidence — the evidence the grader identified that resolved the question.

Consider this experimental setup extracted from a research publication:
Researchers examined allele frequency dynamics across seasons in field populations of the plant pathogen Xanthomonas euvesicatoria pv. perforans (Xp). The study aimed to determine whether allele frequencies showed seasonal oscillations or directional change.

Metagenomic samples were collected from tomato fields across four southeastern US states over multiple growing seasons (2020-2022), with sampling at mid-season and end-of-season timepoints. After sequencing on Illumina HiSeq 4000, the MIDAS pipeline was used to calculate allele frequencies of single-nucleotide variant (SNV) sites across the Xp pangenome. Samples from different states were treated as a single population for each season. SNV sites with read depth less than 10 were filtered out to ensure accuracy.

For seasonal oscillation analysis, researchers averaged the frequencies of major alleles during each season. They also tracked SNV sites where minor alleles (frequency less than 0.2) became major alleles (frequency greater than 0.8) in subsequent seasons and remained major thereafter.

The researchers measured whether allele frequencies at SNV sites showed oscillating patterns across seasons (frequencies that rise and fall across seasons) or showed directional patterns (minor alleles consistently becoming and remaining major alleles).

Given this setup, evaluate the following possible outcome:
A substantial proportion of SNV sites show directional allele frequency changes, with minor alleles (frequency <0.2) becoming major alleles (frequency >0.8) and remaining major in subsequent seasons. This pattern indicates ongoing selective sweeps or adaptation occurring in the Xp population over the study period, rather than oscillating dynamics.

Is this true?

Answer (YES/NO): NO